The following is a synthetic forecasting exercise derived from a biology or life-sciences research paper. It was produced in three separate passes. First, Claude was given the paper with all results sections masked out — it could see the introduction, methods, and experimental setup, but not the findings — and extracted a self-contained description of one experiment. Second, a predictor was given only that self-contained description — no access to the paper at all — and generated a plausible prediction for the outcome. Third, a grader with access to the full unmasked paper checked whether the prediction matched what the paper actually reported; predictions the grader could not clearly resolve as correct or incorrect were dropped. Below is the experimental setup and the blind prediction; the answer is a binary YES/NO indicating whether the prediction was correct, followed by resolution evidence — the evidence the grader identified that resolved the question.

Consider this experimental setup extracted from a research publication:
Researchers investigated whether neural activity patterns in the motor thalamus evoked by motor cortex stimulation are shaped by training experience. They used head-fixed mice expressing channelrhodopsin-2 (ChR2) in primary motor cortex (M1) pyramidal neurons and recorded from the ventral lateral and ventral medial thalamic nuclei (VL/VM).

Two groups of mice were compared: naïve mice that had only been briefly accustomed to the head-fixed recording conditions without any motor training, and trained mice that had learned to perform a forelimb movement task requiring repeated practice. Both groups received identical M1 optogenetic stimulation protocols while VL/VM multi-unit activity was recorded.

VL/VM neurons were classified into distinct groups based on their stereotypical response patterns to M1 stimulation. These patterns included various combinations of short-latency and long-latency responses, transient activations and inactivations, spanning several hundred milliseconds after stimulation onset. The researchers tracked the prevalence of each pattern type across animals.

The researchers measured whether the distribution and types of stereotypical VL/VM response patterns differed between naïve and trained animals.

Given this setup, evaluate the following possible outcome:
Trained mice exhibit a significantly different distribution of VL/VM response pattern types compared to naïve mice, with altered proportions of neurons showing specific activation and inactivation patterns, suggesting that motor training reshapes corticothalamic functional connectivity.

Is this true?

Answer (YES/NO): NO